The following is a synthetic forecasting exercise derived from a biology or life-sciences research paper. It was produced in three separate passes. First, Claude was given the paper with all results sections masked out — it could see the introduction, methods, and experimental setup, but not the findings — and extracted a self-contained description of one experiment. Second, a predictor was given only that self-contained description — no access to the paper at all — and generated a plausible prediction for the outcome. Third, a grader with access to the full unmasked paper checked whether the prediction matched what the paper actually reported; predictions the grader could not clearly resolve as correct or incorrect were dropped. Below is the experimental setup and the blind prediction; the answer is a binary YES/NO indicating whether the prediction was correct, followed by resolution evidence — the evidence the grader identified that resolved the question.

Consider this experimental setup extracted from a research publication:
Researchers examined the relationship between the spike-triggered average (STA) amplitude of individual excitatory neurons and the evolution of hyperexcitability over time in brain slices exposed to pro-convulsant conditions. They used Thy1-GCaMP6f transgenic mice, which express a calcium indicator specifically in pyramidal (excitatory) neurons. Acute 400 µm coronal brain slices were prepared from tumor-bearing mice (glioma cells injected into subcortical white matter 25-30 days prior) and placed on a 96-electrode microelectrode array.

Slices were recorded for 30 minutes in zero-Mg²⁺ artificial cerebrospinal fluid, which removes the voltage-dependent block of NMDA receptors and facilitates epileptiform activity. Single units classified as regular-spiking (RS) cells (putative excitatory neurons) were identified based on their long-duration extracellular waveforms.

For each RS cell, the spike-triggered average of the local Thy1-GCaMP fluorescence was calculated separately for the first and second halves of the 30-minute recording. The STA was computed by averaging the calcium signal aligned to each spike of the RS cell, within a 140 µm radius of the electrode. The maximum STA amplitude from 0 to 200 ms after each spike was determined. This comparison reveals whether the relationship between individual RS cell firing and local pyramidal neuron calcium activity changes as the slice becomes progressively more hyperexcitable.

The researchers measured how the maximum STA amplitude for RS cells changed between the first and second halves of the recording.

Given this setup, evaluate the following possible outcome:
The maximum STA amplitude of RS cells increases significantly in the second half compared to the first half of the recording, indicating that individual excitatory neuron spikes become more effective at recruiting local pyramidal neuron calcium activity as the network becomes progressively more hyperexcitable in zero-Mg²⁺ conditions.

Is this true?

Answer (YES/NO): NO